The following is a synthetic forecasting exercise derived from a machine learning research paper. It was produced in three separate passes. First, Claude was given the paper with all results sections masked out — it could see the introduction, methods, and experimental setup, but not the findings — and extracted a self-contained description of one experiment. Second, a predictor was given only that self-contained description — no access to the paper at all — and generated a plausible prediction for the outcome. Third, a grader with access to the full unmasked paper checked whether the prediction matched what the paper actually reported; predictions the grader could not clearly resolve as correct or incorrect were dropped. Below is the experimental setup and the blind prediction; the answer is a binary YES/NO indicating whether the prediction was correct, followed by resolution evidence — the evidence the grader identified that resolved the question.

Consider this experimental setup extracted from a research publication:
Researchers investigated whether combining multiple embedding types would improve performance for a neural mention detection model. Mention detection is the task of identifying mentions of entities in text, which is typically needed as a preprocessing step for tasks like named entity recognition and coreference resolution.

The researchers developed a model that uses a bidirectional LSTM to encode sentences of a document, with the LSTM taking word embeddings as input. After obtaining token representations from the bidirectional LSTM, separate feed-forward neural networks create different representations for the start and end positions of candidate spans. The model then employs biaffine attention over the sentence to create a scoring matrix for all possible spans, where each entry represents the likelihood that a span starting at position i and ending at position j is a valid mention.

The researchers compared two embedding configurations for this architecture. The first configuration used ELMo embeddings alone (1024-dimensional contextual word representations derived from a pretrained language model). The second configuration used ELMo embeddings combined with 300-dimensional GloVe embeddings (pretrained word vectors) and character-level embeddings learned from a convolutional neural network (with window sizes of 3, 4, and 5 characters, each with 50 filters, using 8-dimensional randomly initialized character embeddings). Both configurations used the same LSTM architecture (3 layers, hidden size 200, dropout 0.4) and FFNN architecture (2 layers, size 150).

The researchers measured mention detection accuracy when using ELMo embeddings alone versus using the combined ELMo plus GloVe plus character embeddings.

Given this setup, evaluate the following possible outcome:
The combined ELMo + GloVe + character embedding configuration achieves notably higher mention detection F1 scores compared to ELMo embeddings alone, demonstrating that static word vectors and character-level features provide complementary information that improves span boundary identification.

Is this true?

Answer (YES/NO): NO